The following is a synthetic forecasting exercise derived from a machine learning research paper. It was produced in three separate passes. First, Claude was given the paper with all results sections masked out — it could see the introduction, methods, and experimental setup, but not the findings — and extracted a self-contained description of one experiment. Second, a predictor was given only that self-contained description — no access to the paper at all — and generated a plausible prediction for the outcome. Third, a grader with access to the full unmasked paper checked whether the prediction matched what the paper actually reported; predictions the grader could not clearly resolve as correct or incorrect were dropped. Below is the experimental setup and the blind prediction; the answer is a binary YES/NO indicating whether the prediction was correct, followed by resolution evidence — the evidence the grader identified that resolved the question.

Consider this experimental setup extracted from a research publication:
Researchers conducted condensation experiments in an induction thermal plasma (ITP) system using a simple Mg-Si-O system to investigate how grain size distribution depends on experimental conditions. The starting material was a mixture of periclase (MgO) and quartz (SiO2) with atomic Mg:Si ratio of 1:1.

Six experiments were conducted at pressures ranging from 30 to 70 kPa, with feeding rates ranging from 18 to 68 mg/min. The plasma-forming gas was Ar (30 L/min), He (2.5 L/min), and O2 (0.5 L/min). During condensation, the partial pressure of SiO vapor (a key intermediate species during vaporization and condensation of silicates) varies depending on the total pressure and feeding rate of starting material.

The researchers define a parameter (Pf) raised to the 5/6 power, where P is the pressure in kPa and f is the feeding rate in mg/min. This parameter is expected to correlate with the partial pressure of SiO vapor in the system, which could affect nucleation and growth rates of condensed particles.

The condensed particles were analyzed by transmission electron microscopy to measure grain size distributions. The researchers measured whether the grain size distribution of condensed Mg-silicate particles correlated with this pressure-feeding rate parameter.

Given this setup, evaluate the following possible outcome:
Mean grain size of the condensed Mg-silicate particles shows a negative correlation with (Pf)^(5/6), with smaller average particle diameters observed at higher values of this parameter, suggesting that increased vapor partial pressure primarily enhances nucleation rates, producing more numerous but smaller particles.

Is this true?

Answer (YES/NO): NO